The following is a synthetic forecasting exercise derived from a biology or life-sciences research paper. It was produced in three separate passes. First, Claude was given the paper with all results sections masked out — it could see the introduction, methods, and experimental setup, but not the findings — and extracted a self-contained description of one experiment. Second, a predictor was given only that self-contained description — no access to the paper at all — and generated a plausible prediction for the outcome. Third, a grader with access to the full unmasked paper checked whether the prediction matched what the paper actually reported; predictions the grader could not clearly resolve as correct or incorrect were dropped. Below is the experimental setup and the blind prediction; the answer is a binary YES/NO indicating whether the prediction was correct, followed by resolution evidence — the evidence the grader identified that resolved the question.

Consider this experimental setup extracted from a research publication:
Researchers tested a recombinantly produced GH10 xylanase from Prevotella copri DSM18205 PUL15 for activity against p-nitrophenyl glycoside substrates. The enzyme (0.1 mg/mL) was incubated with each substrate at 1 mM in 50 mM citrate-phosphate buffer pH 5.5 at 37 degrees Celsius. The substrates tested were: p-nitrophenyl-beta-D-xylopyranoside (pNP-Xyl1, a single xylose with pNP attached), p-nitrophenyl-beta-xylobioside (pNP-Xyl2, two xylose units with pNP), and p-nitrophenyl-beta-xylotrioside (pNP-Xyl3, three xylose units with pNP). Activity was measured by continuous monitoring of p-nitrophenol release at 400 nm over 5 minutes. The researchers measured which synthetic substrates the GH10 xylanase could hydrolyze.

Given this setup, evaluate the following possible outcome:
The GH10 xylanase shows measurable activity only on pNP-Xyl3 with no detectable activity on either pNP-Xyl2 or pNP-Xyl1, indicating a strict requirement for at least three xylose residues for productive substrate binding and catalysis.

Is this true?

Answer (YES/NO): NO